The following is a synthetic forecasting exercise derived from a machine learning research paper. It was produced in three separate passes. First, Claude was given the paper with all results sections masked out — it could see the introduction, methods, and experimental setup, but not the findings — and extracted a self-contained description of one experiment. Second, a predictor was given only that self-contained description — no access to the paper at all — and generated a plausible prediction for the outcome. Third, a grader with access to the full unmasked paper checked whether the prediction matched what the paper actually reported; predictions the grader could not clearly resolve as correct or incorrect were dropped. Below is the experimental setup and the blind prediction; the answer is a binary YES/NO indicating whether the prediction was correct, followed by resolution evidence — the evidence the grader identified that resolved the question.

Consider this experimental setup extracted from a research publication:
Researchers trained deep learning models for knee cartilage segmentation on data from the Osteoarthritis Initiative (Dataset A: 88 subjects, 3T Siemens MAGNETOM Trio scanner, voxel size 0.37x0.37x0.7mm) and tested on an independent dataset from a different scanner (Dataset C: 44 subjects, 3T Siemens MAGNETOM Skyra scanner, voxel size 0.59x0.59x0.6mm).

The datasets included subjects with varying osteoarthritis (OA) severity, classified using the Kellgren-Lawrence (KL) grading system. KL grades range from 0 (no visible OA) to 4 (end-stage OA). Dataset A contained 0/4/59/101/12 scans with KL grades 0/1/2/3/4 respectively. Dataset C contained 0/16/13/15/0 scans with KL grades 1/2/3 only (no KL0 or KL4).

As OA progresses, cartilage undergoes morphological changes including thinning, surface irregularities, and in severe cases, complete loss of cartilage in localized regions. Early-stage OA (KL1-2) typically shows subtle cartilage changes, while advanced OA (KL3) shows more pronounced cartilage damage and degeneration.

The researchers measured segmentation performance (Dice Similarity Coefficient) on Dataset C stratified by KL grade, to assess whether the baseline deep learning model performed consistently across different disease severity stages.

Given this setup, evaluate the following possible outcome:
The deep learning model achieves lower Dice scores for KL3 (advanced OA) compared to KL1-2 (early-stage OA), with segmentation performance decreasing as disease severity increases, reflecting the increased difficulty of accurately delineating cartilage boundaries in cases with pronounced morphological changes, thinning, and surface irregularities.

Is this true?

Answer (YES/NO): NO